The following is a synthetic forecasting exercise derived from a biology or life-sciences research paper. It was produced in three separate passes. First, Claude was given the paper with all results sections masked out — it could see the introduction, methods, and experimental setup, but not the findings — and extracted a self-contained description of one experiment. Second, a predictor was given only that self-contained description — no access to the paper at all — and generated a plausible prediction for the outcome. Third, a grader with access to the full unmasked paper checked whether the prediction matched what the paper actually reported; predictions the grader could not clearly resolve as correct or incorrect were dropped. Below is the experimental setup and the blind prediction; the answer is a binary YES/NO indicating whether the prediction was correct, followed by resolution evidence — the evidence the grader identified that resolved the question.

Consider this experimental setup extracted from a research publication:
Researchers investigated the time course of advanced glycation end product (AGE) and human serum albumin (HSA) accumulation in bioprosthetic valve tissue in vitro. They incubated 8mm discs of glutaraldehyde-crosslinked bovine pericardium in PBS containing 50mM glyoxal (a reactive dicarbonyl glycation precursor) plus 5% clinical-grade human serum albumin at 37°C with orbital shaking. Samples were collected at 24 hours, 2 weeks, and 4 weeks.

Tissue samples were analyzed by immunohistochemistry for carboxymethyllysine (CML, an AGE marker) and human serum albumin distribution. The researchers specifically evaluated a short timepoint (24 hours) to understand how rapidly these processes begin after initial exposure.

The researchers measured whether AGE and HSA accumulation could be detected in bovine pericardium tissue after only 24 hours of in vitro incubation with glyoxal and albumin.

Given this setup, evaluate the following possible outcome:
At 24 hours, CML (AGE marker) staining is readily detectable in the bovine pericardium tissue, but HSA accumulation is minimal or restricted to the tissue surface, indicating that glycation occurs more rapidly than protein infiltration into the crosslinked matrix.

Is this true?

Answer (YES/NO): NO